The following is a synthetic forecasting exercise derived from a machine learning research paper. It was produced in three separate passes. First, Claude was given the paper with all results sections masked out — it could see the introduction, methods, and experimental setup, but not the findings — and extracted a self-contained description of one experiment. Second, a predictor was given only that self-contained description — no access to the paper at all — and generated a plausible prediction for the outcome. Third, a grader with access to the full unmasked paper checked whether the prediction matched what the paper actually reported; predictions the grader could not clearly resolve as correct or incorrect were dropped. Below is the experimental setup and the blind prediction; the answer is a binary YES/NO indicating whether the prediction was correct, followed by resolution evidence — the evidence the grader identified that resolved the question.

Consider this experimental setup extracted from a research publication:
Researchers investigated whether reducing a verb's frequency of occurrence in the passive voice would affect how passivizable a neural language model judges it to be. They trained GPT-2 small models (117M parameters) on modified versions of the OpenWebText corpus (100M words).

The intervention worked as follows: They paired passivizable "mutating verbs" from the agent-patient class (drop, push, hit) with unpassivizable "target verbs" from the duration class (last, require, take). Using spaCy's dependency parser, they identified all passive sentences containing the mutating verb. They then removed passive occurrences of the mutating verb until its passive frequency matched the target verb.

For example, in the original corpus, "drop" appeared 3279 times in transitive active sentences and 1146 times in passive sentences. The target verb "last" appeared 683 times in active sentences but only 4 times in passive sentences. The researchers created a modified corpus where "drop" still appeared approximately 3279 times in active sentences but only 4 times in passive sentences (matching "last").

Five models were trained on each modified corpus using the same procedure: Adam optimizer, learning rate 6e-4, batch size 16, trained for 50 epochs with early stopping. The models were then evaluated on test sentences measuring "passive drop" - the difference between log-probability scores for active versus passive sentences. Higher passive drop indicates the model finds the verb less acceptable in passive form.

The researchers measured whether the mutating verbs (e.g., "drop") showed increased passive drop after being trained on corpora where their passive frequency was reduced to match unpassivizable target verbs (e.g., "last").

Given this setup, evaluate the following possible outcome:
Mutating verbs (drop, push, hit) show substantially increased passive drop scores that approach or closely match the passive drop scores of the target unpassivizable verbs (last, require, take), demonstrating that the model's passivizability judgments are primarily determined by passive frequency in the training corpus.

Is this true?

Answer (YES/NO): NO